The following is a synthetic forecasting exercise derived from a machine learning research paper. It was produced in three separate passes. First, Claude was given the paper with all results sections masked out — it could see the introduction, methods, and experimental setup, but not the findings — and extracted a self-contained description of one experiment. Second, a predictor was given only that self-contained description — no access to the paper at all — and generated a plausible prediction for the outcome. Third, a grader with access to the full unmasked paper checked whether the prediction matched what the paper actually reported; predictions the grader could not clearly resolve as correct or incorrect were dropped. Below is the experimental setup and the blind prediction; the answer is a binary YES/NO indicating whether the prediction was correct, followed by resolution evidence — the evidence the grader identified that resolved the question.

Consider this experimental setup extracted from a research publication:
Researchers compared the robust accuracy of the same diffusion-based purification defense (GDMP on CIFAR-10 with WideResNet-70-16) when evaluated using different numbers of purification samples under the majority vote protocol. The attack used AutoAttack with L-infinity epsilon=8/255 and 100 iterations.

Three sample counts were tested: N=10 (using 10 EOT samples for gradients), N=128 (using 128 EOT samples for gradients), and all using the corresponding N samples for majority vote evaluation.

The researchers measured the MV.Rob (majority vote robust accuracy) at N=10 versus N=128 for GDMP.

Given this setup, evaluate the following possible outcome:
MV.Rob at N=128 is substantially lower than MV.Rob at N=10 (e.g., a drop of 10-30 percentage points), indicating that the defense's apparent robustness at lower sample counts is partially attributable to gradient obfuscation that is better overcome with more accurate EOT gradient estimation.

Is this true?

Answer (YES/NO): NO